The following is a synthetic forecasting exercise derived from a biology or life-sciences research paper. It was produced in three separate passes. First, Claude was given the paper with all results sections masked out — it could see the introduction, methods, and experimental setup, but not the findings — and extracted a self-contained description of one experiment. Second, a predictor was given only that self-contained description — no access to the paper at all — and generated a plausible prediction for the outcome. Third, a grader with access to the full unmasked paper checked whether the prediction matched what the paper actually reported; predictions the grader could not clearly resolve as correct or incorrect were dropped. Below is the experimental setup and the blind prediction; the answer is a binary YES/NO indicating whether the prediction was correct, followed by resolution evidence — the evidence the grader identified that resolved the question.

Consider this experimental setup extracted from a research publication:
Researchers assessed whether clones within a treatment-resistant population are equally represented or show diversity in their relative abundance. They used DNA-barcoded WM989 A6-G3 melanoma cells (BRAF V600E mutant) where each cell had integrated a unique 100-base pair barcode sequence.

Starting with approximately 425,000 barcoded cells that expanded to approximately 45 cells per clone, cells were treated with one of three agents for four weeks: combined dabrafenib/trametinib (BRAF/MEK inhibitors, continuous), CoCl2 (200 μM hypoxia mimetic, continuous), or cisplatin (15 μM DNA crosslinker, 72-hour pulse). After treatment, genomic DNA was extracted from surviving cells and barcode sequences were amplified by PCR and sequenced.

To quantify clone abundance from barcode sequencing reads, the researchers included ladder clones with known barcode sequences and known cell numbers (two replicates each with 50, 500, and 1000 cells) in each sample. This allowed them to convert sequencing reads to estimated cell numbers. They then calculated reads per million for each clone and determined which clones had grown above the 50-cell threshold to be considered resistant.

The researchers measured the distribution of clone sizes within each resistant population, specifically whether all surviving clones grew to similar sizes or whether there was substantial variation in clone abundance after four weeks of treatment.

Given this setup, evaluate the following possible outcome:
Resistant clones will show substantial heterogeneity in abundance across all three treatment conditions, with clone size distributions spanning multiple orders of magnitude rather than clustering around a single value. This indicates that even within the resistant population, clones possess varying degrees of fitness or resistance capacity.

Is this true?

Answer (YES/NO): YES